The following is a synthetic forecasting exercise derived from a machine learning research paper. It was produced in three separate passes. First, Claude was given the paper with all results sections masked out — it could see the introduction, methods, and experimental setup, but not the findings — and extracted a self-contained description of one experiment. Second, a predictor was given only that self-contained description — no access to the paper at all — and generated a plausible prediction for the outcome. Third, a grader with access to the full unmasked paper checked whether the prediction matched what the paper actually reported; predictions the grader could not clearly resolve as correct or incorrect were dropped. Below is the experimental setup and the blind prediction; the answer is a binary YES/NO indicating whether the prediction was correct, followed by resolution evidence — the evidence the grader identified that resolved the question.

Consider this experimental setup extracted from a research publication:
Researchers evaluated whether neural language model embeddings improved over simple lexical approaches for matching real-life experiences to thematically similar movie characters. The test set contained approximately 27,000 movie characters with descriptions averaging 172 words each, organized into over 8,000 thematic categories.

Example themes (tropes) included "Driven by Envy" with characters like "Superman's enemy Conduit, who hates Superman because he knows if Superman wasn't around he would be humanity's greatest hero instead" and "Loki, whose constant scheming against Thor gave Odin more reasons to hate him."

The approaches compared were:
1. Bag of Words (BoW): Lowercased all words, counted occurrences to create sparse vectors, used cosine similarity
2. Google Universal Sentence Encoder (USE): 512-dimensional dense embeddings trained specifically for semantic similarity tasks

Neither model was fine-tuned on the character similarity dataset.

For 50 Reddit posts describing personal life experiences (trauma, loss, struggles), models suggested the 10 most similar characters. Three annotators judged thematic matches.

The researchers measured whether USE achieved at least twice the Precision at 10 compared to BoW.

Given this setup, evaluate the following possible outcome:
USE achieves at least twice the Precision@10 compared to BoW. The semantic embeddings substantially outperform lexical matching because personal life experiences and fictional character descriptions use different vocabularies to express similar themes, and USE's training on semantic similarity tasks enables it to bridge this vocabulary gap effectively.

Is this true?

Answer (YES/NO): YES